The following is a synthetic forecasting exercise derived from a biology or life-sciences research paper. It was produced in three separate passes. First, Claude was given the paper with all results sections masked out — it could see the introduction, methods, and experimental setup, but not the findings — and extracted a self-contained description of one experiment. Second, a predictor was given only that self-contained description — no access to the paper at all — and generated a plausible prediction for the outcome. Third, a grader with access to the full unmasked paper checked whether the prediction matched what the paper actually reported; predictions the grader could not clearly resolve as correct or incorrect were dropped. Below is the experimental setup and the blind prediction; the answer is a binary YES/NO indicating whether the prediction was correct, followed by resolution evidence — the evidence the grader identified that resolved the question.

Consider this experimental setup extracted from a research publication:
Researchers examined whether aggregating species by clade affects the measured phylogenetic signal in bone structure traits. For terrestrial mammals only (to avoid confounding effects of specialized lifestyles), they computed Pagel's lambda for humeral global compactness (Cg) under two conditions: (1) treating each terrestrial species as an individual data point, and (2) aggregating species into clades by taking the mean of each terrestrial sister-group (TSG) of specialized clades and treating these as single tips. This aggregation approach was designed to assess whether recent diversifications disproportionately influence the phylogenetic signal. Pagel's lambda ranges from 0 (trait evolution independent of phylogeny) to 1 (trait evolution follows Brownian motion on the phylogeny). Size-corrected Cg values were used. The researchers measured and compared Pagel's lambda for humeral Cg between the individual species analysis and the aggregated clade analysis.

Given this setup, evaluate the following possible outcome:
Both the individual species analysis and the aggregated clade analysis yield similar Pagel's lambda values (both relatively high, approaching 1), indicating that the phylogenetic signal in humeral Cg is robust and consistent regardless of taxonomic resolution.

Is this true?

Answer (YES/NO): NO